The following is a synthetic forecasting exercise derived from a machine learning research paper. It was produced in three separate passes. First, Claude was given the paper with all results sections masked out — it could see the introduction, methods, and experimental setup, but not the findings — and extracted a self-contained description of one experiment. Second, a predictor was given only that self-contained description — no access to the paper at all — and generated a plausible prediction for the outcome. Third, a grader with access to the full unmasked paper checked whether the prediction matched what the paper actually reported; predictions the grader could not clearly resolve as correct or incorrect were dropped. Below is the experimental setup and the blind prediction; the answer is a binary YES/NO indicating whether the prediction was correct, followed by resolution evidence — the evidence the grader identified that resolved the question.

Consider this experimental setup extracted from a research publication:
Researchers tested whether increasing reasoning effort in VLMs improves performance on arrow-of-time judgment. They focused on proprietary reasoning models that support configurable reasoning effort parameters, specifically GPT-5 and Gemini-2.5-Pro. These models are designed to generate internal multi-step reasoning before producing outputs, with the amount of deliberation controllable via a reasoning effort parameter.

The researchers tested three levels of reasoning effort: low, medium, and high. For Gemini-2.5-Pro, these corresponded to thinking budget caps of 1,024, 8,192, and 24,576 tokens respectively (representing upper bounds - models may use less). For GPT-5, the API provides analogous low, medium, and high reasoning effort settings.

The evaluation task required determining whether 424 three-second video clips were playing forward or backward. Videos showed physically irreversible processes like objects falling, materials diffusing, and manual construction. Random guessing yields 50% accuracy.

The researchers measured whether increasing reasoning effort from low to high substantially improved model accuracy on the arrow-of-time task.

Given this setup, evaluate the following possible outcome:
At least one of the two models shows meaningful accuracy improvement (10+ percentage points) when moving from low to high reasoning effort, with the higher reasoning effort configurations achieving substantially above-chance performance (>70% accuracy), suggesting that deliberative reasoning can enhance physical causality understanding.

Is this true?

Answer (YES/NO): NO